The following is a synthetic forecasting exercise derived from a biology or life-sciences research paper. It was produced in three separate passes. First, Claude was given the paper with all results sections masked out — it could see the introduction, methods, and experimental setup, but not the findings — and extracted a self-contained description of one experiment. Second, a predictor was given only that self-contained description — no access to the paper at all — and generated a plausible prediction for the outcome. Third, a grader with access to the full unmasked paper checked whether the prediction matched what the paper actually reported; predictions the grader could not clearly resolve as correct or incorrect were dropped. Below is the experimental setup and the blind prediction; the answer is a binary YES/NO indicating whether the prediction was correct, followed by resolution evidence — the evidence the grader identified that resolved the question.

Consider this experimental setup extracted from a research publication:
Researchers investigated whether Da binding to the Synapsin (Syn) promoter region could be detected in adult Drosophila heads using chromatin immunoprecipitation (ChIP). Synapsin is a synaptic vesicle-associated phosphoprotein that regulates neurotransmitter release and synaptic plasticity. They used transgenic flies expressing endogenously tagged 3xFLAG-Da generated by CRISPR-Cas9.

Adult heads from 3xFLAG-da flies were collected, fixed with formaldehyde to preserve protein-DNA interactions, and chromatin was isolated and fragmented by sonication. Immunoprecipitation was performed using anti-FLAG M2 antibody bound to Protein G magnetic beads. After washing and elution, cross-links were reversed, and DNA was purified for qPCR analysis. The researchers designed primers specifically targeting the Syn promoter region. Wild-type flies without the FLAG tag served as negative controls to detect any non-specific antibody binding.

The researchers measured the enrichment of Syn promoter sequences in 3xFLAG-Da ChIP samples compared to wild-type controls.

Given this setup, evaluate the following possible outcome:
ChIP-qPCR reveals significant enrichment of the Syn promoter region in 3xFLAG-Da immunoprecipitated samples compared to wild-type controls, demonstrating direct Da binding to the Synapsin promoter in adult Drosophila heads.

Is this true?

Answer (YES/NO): YES